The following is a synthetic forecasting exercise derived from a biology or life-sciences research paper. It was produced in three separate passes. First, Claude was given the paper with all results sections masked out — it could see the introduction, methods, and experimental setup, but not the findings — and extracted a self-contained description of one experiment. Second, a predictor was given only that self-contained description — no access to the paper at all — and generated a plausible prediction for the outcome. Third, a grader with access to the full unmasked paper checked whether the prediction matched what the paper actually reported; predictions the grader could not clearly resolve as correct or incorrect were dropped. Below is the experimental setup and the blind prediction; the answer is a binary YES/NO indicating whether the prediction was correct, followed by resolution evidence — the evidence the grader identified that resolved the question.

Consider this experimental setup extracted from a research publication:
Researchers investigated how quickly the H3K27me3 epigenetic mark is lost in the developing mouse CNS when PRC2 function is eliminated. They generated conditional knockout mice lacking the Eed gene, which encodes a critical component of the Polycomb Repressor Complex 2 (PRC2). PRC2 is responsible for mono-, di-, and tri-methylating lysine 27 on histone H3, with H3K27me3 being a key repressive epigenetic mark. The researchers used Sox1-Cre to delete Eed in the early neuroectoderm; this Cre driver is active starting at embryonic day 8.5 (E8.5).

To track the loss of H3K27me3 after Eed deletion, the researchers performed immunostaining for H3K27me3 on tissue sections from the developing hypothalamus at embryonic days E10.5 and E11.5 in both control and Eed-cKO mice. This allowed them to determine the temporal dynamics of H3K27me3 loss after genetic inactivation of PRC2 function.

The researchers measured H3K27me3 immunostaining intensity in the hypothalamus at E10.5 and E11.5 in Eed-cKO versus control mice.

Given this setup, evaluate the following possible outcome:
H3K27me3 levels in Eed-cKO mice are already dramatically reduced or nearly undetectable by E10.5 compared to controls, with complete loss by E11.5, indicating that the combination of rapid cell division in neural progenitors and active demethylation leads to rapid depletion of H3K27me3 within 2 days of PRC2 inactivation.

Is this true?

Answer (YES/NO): NO